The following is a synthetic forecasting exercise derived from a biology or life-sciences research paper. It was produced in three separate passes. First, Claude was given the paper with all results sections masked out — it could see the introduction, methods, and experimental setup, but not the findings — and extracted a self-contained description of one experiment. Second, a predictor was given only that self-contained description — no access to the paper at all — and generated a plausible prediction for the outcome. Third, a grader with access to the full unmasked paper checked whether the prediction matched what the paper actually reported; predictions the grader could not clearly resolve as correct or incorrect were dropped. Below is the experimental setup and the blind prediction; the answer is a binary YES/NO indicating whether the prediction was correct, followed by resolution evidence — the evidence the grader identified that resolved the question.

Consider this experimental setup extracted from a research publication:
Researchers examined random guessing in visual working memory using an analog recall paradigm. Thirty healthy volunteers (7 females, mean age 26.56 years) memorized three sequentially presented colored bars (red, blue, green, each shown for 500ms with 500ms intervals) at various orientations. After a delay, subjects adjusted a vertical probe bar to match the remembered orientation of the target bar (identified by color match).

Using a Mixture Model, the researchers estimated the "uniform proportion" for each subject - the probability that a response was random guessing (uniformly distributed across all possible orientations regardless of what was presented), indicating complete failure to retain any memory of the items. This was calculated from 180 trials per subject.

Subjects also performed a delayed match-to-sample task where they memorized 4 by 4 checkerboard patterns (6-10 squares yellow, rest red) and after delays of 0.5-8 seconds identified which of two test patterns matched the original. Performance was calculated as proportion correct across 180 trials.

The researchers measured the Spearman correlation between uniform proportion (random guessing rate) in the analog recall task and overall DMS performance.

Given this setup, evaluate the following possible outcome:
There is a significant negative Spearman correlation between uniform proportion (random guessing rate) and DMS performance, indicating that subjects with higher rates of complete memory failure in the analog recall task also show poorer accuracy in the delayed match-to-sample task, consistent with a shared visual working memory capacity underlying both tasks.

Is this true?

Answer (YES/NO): NO